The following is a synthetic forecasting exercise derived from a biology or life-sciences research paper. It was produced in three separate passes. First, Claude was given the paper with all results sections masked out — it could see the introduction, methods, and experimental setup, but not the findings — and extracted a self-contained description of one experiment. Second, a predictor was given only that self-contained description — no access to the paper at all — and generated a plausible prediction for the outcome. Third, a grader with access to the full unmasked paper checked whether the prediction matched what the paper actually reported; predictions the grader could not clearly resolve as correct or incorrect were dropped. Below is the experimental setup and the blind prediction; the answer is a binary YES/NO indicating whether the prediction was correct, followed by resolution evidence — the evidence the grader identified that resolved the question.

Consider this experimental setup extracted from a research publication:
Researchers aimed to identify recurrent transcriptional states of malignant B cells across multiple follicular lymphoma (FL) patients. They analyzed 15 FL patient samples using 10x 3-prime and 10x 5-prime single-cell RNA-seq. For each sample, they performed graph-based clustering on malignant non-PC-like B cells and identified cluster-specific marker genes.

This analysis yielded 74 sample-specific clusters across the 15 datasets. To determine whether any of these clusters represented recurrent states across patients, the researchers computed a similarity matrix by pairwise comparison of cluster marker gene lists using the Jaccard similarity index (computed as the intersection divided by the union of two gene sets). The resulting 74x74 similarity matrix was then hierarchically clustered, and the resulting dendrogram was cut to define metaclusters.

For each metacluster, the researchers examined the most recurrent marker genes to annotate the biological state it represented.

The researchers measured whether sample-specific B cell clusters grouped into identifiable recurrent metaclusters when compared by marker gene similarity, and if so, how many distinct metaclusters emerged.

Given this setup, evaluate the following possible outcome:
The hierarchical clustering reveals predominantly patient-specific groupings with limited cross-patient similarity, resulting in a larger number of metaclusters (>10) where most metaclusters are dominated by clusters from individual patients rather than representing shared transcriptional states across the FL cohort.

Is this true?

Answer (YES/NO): NO